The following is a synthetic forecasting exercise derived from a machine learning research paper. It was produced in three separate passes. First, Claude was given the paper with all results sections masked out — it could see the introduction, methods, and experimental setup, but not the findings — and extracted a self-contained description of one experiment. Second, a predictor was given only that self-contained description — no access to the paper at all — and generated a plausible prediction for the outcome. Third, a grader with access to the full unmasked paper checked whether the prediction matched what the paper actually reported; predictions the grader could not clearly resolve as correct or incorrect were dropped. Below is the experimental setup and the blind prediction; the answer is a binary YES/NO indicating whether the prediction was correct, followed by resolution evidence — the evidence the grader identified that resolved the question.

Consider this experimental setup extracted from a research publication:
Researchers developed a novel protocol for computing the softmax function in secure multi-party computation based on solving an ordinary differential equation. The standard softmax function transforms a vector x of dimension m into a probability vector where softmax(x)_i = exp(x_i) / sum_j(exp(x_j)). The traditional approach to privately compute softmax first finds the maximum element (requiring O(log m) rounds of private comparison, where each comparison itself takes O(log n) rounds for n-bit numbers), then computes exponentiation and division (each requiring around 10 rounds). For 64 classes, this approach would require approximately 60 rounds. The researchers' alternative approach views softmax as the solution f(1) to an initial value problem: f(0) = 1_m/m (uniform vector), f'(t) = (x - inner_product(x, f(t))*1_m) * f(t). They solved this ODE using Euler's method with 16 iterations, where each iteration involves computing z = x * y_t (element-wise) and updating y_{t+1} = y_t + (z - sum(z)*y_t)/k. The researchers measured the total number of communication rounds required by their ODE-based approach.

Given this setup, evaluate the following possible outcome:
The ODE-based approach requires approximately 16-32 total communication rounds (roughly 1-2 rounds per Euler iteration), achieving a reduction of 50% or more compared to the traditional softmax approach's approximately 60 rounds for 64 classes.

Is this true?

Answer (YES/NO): NO